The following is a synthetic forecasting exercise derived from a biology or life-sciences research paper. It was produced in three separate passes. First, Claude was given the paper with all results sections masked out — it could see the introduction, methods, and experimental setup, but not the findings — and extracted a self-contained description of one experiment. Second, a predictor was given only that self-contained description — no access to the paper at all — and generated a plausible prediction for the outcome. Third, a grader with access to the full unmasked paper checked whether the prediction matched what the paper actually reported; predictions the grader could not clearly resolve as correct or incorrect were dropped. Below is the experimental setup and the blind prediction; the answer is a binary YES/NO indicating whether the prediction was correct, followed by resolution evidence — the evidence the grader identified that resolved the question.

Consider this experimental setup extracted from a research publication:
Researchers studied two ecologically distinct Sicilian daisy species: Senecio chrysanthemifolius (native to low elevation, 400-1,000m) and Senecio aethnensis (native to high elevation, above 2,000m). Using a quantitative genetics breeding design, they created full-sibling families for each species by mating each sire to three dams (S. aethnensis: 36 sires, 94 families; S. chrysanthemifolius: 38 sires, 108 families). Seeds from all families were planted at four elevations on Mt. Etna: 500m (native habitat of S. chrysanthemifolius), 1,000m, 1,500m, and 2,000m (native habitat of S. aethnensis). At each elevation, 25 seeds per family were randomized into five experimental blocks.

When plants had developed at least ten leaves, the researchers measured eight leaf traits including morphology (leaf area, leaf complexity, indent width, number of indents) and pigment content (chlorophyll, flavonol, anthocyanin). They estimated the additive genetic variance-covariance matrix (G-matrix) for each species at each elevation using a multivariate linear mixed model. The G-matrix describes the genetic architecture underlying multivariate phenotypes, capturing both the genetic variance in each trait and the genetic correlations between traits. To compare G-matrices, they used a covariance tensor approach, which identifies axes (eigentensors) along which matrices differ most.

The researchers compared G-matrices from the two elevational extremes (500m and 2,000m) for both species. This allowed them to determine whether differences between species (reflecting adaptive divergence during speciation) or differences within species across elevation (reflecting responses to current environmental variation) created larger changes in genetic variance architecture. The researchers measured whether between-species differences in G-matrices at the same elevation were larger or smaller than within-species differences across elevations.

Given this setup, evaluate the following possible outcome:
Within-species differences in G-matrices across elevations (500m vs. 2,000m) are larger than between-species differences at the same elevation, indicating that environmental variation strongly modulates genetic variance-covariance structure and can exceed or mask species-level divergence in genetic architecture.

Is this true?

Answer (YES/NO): YES